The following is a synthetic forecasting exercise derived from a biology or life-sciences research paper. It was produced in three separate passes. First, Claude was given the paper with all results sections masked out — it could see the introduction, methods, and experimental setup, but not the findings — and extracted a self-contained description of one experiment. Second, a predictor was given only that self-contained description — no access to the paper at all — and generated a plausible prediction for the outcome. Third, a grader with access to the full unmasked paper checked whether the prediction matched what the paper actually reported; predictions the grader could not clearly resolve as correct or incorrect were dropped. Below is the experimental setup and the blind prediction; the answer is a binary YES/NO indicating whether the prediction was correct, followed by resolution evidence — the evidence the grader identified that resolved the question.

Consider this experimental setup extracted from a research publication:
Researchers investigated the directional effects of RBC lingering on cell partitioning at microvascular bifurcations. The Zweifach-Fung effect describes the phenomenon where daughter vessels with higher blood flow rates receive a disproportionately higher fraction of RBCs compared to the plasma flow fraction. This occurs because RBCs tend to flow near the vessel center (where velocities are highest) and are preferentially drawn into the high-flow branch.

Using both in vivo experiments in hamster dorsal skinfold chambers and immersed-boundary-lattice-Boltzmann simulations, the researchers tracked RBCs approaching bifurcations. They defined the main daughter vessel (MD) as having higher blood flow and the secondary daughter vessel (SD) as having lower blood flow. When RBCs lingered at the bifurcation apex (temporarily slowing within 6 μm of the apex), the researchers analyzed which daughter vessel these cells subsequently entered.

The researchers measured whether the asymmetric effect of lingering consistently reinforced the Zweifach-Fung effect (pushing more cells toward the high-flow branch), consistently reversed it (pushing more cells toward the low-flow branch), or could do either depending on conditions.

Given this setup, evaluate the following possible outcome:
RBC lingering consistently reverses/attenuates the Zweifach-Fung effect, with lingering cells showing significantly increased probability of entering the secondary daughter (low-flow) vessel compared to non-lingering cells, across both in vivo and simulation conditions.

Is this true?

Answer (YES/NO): NO